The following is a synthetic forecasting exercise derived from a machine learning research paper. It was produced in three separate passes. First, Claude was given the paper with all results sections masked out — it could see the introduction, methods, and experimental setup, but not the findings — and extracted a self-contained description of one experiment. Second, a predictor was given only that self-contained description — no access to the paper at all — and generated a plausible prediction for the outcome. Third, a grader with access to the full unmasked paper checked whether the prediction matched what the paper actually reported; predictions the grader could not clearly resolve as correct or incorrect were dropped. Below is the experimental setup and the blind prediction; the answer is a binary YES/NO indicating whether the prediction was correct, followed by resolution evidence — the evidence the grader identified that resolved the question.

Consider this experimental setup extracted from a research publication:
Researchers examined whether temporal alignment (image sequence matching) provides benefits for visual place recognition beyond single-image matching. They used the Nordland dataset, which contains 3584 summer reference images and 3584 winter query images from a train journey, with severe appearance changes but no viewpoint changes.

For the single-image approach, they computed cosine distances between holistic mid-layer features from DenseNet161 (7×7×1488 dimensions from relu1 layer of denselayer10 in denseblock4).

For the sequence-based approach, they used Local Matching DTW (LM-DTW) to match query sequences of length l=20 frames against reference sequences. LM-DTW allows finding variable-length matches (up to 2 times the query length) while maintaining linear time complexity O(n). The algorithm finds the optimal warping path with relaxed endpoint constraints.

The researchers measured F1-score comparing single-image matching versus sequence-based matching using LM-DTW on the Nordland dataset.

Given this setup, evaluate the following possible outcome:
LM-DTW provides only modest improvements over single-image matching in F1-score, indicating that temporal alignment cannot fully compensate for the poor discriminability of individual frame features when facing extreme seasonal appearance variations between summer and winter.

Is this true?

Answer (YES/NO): NO